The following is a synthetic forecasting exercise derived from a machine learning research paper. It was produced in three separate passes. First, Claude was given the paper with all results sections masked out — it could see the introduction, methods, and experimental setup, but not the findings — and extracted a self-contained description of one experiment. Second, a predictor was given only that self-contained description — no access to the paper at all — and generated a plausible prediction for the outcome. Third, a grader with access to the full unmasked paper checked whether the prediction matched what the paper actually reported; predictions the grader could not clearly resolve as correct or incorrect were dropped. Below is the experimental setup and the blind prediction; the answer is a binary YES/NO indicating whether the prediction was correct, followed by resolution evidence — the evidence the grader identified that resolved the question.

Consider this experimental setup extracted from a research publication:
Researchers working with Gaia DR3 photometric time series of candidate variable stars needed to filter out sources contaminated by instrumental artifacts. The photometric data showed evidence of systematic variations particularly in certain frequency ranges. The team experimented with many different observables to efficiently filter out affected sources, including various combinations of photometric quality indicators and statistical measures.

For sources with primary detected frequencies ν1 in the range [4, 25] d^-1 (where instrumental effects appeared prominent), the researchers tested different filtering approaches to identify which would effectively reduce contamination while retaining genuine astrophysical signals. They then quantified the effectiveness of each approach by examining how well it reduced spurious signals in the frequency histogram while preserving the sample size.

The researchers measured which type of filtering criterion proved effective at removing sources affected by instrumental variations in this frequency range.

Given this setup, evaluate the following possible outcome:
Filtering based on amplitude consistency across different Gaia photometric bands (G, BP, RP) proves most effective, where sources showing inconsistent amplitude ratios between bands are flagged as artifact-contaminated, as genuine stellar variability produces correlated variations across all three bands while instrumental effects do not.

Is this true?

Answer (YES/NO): NO